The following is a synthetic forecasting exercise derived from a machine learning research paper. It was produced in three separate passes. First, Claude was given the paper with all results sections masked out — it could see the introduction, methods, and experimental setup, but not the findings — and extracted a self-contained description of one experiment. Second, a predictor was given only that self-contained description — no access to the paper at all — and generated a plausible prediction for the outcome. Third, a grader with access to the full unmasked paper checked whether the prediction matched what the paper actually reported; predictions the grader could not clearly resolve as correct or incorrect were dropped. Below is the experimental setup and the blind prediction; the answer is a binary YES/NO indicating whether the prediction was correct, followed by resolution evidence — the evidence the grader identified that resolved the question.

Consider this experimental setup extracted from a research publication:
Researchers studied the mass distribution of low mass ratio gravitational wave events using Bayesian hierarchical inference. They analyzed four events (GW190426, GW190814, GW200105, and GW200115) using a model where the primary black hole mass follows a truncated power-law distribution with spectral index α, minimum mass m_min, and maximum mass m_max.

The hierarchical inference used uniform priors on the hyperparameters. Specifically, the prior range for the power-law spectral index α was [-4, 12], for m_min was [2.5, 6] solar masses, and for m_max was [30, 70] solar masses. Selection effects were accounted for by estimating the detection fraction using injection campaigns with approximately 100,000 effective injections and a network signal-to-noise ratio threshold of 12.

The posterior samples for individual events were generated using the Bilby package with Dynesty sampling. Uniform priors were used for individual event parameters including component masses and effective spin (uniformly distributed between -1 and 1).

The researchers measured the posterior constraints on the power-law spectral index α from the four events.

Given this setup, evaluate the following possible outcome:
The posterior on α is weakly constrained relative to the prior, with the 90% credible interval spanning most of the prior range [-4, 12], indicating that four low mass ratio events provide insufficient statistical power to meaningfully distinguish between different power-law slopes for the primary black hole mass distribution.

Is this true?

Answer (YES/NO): NO